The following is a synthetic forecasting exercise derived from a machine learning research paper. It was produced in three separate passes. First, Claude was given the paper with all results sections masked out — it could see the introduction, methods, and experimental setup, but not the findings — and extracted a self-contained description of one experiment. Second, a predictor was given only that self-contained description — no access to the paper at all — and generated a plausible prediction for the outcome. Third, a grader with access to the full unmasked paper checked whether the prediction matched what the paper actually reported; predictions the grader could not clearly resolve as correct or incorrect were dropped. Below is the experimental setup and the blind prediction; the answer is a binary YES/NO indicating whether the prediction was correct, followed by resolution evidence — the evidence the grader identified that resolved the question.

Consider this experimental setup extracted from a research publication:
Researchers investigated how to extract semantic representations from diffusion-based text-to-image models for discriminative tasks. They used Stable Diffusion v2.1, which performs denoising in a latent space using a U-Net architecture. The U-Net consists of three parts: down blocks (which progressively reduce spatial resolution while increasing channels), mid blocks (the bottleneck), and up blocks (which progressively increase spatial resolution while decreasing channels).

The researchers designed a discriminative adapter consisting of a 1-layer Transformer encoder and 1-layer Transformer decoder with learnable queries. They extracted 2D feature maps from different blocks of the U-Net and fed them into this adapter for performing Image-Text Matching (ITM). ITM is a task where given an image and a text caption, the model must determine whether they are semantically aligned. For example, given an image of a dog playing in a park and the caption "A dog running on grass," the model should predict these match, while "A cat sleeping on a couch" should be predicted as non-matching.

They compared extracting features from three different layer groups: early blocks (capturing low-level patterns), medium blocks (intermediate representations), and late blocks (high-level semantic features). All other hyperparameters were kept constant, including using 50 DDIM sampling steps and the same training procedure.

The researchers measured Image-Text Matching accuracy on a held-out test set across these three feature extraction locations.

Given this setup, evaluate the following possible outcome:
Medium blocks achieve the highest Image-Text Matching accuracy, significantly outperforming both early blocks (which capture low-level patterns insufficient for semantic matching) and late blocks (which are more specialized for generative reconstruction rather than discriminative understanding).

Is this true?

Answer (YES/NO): YES